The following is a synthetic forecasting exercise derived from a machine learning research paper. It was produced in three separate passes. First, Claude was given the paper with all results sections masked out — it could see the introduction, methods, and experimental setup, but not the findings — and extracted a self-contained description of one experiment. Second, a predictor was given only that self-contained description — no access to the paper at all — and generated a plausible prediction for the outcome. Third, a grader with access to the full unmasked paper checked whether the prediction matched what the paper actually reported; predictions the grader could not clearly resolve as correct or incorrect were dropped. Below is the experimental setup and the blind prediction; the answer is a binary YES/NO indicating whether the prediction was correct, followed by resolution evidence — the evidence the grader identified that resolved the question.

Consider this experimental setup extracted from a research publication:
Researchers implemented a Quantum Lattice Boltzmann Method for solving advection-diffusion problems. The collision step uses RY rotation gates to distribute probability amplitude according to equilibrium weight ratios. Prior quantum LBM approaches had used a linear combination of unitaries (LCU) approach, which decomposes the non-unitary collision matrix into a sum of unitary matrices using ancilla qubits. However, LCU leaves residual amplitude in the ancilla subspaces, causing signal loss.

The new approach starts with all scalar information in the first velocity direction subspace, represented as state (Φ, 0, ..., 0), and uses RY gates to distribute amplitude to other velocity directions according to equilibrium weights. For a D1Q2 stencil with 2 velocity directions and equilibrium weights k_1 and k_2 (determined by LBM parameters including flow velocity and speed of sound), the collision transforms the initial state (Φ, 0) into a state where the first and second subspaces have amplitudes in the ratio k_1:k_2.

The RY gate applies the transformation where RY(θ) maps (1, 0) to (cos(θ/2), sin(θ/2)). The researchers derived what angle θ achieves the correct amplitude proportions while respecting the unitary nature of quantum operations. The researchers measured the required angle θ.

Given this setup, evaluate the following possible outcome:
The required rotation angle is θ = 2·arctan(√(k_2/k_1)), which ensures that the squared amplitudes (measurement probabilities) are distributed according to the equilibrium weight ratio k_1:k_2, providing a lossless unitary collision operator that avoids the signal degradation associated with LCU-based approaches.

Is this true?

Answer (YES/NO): NO